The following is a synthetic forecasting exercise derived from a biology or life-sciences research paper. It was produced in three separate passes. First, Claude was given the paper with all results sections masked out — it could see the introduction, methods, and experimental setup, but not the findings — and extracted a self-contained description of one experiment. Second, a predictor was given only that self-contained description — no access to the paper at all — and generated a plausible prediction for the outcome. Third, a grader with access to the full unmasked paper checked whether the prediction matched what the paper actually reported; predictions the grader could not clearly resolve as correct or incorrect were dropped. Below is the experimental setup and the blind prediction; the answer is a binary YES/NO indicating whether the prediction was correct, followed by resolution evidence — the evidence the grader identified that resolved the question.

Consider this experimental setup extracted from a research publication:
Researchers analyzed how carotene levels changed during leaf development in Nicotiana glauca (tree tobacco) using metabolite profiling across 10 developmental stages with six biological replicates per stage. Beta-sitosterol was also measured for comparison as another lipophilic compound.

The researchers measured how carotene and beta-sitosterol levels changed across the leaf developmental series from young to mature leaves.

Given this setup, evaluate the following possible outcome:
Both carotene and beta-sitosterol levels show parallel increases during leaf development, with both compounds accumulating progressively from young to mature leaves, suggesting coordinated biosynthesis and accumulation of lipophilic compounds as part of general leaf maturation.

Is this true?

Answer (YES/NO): NO